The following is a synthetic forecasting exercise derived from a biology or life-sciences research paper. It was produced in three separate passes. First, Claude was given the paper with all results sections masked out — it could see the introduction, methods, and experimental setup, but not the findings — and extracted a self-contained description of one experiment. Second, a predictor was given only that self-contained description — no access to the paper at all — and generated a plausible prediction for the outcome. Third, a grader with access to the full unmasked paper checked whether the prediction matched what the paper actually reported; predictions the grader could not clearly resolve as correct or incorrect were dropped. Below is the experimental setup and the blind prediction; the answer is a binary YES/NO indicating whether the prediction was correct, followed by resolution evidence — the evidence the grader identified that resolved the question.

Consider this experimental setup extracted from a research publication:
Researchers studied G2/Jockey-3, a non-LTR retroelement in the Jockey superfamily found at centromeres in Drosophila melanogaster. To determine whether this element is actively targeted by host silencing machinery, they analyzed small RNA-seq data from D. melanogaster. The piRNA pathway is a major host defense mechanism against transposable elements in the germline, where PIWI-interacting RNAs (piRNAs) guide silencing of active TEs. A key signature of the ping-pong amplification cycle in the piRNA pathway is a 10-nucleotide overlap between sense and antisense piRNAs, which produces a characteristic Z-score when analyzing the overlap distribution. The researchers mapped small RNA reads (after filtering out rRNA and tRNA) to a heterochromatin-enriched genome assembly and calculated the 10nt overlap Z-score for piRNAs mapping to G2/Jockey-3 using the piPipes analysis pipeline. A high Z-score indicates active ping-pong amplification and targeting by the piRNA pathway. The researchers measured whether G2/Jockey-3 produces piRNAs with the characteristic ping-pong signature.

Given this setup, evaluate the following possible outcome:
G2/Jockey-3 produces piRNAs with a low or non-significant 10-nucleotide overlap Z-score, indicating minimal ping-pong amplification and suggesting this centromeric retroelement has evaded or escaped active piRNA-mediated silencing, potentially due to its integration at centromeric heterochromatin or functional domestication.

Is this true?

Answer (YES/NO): NO